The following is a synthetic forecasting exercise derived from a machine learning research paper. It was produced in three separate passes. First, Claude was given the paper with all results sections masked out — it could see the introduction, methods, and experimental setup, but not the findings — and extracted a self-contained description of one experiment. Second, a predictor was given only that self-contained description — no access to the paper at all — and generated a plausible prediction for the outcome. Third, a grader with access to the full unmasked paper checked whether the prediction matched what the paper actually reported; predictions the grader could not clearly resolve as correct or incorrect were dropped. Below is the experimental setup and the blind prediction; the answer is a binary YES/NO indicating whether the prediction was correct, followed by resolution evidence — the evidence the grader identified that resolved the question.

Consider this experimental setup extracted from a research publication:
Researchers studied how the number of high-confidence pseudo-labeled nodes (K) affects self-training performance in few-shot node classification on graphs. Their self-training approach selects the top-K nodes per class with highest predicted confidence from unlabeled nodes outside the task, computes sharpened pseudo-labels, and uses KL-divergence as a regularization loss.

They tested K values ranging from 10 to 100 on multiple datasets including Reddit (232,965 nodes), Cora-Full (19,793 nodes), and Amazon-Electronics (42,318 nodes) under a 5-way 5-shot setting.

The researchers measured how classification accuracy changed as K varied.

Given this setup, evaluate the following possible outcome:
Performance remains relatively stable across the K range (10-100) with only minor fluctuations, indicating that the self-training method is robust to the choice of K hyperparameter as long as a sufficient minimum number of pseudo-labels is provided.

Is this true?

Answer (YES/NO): NO